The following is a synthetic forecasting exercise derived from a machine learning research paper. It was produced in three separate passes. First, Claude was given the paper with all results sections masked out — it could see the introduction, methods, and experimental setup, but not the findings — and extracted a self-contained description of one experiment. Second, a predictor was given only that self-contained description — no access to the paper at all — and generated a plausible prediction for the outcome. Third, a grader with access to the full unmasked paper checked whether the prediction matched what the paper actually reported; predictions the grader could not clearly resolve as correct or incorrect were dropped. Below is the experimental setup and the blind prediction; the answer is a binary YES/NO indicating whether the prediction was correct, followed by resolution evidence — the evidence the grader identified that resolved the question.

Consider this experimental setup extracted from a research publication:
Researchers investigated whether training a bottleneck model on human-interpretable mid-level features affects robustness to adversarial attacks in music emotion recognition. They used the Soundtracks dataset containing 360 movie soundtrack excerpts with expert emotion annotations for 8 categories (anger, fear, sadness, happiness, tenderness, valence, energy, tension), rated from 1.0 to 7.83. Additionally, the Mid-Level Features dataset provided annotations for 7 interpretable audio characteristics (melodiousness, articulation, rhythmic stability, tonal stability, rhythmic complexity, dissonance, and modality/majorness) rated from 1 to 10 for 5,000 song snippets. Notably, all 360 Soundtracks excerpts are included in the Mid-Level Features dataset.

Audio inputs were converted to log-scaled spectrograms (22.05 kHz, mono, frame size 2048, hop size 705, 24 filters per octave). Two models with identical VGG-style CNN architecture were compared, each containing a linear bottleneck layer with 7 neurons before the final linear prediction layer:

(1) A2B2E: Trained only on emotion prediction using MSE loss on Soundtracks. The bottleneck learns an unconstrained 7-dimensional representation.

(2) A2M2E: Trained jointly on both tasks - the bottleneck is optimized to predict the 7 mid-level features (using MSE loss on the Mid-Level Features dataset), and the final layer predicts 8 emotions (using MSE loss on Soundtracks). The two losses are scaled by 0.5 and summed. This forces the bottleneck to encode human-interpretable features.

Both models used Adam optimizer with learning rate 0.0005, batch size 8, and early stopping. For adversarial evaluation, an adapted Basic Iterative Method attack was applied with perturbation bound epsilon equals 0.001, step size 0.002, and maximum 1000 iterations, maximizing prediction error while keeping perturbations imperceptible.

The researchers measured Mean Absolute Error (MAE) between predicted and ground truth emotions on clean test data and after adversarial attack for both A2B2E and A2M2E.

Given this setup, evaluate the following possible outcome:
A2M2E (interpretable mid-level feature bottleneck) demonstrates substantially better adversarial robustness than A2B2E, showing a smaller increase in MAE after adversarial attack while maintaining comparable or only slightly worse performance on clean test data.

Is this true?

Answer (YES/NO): YES